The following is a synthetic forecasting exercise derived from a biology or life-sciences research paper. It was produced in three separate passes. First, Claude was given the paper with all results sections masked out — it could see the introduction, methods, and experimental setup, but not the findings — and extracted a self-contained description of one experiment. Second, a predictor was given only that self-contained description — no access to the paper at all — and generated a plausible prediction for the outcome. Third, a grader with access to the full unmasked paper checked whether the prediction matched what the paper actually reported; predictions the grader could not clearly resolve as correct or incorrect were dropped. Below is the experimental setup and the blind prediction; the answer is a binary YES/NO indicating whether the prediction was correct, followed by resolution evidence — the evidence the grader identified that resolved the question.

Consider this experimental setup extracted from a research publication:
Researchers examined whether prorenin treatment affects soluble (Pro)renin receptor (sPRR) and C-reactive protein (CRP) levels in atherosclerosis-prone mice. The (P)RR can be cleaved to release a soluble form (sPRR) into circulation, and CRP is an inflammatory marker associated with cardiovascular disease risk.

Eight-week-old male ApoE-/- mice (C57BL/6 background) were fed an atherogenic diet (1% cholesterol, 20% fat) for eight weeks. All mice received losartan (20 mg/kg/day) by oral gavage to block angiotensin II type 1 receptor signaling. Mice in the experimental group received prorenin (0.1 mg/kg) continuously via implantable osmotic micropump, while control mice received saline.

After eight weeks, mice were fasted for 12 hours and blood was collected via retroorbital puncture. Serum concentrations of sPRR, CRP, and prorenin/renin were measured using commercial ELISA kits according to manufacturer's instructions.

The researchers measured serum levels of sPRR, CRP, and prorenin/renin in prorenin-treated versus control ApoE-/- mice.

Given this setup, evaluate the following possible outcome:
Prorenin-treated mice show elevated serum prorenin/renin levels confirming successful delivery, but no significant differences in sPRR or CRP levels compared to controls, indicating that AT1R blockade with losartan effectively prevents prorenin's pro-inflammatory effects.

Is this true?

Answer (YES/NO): NO